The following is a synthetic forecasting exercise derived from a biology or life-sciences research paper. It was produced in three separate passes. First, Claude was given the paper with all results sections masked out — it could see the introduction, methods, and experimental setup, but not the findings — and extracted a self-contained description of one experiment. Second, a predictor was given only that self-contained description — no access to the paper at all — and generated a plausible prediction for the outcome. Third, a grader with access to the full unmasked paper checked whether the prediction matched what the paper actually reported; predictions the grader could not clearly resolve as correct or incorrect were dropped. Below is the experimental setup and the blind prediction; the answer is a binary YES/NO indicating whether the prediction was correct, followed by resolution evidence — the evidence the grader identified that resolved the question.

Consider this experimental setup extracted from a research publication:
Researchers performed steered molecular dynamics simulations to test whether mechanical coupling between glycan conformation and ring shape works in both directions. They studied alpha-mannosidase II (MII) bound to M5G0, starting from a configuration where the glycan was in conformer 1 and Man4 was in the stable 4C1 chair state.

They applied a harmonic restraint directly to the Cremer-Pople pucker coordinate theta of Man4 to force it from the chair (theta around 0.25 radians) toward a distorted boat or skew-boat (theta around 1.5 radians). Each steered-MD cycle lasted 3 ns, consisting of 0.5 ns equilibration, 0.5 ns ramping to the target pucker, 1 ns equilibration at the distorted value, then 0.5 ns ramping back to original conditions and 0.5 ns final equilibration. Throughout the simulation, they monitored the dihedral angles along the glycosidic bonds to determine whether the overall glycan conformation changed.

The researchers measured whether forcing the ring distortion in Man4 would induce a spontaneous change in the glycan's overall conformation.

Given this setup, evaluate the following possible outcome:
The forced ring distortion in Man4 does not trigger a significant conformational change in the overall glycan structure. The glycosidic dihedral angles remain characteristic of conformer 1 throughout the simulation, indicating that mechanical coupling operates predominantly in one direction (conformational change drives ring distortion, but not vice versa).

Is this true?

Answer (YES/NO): YES